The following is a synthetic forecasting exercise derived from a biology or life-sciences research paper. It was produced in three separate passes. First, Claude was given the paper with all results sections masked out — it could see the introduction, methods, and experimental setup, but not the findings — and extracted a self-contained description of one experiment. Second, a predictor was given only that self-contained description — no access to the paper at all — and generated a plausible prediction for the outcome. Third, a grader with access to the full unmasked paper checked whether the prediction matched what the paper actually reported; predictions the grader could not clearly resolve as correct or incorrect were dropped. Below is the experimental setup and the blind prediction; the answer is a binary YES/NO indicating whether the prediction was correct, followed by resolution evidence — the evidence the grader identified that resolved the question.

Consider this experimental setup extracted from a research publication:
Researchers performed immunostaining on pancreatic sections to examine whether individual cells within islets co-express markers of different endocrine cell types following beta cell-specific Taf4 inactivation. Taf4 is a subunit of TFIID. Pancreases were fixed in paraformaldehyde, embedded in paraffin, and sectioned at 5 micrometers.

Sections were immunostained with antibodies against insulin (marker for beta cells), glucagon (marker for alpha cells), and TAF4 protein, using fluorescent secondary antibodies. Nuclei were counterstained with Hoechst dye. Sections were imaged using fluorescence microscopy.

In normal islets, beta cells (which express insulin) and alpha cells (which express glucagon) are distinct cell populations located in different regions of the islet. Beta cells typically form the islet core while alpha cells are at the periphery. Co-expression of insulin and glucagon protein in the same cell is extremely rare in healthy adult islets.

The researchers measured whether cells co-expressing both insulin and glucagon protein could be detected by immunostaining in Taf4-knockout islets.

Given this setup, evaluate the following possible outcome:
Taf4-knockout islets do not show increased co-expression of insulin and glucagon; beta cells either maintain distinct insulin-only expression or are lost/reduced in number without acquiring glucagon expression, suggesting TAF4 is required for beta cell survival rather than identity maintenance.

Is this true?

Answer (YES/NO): NO